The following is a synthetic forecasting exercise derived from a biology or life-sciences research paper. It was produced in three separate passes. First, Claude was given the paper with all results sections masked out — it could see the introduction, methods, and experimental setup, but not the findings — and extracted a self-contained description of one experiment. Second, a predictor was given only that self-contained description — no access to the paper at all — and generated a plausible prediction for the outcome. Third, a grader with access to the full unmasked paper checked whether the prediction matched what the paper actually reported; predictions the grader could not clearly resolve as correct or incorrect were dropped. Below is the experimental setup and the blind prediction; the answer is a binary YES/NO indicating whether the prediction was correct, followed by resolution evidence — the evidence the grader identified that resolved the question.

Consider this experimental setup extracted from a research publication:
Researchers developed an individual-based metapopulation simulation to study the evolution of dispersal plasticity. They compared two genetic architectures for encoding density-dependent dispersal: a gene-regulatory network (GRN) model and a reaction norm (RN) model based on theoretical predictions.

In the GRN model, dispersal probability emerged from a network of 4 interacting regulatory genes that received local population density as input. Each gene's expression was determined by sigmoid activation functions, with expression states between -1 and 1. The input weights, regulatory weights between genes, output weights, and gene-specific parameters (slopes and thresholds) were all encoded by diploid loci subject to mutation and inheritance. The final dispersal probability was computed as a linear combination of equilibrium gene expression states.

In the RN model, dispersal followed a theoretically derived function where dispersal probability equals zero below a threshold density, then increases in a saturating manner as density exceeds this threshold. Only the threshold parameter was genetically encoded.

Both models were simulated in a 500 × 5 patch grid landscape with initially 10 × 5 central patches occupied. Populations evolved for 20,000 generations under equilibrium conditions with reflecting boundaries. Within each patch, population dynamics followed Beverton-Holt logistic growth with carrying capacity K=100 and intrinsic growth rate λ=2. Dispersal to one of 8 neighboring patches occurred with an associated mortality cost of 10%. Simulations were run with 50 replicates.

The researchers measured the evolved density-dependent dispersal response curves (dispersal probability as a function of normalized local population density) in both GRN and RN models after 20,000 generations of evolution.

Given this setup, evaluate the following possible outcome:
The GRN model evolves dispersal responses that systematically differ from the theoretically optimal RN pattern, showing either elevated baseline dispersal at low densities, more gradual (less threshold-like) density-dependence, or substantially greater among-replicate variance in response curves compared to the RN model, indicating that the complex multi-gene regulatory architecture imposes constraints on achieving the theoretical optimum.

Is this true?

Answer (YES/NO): NO